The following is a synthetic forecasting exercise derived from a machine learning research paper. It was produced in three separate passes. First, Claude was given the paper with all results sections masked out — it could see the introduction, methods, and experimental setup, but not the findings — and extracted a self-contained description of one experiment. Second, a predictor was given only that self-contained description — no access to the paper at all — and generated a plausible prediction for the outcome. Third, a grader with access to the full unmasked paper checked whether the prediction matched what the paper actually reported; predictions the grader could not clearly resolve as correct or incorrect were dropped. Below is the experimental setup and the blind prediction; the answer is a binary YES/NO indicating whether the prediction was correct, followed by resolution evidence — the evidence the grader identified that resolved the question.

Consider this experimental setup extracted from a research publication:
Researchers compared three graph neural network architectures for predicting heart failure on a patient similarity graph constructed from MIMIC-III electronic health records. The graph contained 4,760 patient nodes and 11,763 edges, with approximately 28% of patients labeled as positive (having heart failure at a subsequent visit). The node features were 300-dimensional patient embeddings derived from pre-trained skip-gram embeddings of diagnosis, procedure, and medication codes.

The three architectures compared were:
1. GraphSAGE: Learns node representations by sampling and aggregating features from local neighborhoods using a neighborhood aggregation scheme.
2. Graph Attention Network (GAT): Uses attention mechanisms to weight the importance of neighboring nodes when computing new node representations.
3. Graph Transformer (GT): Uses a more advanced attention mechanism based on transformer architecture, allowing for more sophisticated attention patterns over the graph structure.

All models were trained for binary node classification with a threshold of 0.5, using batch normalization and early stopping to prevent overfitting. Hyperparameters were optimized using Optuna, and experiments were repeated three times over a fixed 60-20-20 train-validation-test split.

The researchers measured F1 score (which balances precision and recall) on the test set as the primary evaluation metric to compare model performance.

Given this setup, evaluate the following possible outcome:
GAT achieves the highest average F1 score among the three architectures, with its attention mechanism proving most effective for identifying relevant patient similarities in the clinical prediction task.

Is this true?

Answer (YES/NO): NO